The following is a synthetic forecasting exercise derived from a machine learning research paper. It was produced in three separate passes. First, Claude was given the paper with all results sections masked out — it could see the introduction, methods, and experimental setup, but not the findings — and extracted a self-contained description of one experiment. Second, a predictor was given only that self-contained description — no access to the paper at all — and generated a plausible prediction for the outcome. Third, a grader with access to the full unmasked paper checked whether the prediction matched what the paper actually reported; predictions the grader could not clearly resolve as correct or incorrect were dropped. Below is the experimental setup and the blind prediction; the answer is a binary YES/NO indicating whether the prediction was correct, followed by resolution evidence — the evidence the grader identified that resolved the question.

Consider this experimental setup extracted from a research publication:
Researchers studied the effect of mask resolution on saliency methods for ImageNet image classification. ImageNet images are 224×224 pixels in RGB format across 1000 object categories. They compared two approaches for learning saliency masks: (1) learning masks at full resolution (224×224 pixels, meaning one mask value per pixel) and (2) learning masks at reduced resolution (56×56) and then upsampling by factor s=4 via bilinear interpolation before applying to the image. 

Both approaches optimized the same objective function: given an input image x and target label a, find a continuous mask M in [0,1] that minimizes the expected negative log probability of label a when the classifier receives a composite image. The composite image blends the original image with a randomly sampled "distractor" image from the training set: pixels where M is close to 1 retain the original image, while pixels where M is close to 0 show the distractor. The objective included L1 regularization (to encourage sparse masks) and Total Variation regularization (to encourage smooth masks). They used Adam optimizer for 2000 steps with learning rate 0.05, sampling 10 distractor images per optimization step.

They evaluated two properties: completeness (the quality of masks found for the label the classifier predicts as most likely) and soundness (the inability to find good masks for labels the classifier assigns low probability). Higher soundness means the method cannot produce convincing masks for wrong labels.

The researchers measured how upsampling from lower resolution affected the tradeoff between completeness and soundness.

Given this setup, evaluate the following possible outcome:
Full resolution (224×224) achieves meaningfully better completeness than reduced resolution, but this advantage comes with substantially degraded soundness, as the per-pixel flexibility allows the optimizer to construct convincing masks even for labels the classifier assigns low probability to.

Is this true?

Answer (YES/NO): NO